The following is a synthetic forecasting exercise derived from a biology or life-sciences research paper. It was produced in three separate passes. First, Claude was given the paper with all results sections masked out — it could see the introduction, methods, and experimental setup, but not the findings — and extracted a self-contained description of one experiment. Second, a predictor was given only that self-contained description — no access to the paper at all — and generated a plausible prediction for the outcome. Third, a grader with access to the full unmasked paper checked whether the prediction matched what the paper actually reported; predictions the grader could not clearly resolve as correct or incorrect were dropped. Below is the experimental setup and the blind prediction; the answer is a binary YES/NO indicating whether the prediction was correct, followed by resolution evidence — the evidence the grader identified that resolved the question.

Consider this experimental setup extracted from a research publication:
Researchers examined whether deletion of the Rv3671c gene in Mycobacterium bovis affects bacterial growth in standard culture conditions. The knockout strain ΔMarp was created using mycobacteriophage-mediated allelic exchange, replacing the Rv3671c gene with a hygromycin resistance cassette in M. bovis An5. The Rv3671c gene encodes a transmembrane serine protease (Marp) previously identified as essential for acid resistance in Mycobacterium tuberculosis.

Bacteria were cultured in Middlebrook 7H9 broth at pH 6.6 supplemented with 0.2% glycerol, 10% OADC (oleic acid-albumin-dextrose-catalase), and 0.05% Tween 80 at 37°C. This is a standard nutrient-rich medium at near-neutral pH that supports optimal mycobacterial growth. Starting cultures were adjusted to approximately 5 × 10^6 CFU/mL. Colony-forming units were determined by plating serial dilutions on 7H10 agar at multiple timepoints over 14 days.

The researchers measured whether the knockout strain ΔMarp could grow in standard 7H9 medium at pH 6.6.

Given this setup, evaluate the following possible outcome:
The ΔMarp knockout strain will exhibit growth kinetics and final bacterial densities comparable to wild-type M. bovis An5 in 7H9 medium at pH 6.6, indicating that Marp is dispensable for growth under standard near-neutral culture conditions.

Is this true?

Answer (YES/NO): NO